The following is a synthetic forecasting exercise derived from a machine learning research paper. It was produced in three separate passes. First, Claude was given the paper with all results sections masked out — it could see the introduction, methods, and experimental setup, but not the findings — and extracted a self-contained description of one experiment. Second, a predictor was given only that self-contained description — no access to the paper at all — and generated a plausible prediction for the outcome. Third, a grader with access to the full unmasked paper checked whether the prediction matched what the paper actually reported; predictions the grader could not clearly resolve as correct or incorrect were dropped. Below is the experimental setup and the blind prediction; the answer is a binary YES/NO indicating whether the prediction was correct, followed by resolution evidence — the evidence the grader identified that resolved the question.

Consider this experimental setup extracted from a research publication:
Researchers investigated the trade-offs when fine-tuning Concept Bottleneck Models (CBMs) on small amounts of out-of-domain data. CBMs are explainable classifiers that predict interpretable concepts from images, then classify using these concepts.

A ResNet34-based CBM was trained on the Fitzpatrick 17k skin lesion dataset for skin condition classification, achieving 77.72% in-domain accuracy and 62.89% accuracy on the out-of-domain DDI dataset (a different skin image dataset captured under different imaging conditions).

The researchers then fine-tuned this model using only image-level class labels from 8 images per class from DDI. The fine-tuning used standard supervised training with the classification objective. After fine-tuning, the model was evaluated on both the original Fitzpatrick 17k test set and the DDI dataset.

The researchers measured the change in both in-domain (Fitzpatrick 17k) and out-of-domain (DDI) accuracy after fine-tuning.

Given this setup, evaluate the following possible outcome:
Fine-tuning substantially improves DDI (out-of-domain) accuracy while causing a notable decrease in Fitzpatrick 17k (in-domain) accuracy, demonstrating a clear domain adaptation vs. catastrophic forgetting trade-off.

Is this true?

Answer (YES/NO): NO